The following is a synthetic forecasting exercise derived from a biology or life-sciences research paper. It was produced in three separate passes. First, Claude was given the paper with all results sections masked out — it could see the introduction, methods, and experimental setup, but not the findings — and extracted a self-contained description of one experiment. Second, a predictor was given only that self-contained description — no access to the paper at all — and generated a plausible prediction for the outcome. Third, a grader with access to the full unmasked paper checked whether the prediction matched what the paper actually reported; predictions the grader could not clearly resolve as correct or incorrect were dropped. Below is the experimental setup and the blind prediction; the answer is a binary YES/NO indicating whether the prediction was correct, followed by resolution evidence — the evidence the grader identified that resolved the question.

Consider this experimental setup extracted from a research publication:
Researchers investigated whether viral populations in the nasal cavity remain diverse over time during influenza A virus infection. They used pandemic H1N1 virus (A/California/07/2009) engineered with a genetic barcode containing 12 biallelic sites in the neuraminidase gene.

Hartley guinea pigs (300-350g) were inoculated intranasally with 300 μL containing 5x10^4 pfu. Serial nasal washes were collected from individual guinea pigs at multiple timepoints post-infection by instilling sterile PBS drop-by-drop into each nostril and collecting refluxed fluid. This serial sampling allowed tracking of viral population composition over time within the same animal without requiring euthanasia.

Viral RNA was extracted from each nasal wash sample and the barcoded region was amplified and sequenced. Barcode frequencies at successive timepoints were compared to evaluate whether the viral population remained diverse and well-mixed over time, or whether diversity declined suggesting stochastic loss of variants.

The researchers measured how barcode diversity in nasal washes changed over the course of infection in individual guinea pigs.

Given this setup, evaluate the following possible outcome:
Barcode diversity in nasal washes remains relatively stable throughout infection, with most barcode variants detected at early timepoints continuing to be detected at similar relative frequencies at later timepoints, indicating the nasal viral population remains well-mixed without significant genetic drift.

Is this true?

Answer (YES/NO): YES